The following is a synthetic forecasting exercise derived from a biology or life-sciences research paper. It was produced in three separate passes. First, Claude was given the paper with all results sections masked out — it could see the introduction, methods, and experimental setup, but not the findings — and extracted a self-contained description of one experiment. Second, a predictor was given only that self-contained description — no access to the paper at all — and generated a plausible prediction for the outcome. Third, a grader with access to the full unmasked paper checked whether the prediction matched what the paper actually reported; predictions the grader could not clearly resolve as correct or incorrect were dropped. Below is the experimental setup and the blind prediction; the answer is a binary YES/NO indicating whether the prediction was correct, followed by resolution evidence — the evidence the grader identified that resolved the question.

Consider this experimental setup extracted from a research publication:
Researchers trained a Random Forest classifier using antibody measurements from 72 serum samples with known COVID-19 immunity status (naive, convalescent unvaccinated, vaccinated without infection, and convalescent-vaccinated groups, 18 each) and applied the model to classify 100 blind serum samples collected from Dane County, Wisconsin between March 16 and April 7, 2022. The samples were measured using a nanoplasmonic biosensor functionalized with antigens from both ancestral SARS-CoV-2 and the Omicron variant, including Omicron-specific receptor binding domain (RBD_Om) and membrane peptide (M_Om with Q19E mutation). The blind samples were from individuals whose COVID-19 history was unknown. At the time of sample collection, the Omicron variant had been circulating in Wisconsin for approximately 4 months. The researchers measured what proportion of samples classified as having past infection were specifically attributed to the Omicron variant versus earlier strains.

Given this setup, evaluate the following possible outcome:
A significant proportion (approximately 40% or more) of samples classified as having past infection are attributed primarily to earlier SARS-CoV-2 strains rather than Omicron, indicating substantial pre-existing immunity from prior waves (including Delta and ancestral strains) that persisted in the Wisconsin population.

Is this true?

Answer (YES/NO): YES